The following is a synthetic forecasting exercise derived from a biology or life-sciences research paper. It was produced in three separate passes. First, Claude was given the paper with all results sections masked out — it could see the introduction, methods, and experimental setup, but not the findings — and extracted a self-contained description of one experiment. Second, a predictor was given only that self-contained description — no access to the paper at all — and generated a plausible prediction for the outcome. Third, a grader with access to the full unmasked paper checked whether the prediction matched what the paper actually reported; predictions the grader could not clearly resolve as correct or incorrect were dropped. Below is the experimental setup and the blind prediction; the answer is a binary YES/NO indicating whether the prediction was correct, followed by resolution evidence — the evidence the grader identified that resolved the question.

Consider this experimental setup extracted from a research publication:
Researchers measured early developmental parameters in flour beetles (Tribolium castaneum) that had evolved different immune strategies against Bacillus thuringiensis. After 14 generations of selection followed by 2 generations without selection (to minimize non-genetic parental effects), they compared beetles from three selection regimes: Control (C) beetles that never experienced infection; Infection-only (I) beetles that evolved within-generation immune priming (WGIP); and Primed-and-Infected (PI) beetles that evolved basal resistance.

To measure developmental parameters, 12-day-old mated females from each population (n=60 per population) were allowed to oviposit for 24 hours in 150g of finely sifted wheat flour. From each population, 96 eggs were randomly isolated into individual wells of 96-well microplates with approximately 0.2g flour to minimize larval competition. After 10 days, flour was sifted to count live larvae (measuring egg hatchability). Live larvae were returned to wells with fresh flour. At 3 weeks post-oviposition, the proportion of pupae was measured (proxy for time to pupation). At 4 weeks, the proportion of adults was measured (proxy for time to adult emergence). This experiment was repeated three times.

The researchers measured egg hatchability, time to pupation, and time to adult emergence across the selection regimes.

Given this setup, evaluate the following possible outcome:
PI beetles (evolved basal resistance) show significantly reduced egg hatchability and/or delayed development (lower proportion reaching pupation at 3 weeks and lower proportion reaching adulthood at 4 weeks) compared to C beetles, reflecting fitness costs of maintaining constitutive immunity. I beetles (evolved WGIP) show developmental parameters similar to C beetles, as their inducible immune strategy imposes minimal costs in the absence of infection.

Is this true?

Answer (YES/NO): NO